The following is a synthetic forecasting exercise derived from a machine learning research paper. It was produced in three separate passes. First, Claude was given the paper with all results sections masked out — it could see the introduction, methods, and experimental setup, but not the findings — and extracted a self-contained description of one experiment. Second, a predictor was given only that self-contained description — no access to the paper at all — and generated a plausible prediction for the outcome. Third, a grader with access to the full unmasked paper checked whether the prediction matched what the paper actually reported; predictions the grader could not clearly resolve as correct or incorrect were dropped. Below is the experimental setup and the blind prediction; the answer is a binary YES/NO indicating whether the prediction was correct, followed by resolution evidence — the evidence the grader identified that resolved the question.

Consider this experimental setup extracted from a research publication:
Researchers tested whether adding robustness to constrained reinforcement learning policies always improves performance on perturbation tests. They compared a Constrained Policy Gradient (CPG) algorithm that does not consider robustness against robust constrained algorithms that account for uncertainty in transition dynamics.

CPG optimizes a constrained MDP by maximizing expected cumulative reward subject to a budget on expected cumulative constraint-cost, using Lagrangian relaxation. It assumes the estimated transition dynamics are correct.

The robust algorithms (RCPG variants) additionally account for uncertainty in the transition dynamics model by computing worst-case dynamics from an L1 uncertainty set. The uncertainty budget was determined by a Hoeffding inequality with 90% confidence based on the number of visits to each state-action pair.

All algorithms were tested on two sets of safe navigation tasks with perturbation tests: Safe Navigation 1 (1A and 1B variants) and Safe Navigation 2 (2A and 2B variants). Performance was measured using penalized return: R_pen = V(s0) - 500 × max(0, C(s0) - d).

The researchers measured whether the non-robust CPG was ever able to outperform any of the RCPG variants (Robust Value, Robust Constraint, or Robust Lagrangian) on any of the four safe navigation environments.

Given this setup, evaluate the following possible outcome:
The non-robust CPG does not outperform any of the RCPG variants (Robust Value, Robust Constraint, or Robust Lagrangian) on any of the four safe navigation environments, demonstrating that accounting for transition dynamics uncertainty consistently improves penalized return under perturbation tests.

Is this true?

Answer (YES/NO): NO